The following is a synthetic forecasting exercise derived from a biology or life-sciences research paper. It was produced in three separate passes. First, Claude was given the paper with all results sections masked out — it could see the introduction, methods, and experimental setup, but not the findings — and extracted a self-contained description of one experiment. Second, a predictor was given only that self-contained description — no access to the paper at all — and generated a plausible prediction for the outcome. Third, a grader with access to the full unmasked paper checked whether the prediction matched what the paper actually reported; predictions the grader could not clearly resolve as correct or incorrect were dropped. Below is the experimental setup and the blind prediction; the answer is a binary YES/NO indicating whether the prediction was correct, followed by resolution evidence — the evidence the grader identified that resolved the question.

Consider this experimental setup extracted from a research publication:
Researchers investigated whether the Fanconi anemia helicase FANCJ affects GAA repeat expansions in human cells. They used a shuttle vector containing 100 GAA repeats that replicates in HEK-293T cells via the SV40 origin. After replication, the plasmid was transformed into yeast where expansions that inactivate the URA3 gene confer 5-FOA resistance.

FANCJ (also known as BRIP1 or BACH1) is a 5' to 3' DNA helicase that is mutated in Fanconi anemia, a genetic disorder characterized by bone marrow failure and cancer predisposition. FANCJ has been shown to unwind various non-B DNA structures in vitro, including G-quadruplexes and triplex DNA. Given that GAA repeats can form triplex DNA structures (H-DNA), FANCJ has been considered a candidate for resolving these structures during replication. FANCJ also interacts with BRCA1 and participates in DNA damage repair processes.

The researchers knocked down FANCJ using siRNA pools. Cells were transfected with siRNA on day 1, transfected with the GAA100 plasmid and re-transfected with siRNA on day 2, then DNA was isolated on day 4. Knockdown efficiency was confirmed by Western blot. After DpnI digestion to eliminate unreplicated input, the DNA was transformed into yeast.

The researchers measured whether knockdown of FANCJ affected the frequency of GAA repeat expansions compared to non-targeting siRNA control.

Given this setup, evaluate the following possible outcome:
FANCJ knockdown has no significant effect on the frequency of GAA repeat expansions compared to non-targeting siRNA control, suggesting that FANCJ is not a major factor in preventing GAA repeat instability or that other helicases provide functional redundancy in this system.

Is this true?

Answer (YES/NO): YES